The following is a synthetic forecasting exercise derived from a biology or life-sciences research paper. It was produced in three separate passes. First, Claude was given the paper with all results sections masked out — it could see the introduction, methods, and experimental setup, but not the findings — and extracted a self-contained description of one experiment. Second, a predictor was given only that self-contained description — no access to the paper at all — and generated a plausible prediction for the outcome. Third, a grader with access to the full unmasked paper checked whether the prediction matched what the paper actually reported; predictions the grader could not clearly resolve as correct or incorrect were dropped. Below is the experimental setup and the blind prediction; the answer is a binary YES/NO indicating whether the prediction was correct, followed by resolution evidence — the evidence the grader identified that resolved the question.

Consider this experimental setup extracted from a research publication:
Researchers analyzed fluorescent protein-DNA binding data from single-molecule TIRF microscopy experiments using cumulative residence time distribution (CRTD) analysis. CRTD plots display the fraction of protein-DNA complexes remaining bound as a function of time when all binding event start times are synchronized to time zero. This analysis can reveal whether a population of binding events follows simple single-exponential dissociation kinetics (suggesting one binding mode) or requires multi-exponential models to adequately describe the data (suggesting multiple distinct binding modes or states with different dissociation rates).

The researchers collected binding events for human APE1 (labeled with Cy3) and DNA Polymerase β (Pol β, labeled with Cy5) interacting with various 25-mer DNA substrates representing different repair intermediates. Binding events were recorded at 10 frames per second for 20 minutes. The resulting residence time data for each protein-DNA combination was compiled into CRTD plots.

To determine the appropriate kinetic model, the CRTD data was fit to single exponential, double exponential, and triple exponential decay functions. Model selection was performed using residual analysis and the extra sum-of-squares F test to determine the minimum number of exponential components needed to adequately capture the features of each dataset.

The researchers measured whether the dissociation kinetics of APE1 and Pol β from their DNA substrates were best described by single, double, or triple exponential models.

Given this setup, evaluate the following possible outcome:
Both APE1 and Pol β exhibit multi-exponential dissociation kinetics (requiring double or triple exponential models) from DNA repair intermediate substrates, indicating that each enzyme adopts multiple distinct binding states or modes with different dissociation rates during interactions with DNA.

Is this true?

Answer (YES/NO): YES